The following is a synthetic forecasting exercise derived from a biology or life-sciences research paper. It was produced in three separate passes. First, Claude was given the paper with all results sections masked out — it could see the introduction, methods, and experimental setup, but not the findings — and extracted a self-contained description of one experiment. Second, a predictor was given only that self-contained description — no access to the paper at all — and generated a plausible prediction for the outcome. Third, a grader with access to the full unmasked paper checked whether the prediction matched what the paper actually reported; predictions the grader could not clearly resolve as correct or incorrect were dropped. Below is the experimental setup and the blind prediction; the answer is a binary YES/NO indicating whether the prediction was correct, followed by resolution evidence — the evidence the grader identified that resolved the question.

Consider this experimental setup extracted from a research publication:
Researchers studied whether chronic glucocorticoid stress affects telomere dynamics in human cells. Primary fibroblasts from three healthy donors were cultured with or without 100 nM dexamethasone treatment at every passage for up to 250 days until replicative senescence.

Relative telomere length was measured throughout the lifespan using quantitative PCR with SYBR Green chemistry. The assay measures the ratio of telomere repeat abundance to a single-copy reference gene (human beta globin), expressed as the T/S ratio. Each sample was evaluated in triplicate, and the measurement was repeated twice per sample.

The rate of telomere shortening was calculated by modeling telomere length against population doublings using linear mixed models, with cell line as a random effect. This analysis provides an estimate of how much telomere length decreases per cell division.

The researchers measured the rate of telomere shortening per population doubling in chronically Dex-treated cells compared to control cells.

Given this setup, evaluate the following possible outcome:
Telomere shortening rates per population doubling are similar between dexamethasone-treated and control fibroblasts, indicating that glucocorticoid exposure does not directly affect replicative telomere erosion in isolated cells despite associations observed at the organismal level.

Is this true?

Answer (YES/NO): NO